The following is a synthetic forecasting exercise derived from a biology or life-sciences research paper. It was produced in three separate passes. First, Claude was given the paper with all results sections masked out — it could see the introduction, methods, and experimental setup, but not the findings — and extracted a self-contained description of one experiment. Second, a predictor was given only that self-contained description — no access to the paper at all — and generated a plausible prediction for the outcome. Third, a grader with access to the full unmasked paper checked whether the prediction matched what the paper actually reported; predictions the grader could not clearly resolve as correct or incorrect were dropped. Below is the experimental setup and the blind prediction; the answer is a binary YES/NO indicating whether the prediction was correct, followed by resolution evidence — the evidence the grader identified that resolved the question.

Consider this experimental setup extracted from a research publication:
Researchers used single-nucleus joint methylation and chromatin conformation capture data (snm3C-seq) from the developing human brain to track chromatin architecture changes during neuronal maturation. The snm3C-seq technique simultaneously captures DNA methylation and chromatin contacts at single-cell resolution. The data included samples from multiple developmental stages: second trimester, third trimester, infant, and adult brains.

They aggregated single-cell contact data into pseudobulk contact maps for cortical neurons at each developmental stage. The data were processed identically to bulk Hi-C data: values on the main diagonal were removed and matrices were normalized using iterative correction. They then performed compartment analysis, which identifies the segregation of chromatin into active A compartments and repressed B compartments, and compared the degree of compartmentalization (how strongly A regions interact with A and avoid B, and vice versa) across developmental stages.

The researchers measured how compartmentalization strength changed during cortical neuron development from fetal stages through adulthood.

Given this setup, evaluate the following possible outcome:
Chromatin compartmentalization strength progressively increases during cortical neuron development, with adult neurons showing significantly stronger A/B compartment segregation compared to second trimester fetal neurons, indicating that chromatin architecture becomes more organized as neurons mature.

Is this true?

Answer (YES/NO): NO